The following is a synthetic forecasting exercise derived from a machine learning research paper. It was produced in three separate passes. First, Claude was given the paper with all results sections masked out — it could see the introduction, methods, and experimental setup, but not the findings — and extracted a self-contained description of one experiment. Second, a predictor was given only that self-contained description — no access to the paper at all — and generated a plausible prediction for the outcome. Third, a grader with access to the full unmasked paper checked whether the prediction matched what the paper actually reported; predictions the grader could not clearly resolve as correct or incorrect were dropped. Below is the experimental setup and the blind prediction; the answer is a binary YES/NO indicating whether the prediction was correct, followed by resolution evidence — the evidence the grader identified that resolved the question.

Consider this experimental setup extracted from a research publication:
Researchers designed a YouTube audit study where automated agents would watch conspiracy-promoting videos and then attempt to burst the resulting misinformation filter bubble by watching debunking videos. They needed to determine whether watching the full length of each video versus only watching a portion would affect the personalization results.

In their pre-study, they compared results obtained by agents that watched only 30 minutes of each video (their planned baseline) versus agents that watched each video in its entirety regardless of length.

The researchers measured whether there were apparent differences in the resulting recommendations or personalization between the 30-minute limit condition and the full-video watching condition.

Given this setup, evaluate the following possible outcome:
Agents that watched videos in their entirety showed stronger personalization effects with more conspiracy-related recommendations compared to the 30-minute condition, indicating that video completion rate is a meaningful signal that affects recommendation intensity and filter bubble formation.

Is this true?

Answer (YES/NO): NO